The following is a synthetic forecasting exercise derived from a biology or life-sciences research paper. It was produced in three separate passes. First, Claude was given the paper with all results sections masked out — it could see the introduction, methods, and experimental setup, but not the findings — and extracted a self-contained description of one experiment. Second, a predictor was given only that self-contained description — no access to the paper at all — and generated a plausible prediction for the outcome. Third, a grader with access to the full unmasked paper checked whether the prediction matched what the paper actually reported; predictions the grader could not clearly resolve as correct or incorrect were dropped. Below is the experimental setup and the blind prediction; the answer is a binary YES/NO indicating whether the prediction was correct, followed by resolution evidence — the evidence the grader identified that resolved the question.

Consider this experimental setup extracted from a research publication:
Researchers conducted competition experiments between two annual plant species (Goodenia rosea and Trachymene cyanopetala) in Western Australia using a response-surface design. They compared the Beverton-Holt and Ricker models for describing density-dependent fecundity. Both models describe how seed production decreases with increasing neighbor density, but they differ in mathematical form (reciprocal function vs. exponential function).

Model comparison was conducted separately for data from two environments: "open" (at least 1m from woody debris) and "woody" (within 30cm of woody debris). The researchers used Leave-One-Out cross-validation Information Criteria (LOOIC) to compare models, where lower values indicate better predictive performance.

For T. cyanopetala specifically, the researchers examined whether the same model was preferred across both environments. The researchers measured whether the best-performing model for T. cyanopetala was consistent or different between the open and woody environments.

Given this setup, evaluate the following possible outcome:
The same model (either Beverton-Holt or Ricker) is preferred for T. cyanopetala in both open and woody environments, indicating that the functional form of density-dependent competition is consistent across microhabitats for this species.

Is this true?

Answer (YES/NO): YES